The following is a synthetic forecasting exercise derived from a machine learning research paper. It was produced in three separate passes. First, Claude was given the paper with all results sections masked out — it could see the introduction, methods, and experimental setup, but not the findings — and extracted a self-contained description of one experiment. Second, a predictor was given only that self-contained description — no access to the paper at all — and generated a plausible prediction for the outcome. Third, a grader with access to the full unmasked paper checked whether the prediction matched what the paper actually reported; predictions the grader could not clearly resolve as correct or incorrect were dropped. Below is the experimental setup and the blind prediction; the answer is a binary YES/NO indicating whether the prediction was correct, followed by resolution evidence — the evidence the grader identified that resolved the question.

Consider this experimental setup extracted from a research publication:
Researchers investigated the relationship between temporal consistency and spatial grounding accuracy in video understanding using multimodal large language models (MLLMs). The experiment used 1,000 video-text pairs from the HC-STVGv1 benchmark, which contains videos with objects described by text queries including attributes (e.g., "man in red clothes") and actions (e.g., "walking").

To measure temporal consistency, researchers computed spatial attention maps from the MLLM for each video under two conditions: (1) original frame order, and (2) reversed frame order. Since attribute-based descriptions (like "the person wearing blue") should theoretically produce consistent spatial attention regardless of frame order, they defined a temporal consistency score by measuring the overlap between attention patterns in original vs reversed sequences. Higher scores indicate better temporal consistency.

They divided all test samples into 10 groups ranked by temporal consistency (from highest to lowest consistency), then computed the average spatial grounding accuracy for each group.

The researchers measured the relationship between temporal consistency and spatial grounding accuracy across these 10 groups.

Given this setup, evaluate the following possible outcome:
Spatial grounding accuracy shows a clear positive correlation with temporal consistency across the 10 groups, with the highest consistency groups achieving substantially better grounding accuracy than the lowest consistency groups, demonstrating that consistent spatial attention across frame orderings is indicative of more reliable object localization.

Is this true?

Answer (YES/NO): YES